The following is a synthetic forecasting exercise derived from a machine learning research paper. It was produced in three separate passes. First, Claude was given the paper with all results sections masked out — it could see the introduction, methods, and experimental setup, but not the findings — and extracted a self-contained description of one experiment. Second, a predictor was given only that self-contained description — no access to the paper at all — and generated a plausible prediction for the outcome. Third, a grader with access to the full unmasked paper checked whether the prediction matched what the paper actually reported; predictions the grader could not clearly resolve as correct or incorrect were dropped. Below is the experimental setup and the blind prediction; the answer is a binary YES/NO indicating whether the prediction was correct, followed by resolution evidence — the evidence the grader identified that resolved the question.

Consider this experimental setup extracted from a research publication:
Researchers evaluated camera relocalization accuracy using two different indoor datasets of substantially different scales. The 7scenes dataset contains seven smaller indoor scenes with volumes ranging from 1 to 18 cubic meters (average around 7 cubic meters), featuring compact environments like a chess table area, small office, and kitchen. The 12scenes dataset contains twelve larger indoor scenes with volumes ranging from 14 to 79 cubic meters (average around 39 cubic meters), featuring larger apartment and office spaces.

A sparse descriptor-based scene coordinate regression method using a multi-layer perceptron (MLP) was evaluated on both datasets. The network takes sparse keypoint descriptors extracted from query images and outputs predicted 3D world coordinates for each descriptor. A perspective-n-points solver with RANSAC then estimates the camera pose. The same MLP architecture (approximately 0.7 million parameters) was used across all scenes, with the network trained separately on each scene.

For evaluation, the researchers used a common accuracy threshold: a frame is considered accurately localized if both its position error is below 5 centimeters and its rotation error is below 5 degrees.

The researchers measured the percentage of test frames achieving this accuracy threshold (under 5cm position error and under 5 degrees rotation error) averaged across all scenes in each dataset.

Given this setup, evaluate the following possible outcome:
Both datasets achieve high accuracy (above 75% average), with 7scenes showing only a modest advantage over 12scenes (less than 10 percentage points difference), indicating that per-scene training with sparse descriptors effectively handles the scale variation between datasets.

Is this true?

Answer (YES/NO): NO